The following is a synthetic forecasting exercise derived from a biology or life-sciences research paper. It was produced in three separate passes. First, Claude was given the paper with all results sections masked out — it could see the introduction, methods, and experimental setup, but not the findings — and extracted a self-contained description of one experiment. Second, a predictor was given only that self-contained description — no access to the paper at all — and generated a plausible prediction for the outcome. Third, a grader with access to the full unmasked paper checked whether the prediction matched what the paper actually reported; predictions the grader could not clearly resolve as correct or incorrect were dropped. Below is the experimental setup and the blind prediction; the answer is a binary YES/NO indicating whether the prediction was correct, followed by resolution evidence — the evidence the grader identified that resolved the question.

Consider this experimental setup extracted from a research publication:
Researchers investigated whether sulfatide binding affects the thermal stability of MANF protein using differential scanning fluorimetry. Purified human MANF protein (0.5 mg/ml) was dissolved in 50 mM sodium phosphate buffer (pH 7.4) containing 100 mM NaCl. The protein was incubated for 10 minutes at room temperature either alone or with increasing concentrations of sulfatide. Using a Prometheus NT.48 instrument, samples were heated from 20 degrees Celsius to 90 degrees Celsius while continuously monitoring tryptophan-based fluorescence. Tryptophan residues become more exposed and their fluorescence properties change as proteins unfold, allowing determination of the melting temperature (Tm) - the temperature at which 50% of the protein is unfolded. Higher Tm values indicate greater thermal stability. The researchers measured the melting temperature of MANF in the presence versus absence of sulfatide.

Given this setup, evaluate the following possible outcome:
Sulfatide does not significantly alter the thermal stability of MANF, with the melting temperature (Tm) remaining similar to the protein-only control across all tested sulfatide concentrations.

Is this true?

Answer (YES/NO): NO